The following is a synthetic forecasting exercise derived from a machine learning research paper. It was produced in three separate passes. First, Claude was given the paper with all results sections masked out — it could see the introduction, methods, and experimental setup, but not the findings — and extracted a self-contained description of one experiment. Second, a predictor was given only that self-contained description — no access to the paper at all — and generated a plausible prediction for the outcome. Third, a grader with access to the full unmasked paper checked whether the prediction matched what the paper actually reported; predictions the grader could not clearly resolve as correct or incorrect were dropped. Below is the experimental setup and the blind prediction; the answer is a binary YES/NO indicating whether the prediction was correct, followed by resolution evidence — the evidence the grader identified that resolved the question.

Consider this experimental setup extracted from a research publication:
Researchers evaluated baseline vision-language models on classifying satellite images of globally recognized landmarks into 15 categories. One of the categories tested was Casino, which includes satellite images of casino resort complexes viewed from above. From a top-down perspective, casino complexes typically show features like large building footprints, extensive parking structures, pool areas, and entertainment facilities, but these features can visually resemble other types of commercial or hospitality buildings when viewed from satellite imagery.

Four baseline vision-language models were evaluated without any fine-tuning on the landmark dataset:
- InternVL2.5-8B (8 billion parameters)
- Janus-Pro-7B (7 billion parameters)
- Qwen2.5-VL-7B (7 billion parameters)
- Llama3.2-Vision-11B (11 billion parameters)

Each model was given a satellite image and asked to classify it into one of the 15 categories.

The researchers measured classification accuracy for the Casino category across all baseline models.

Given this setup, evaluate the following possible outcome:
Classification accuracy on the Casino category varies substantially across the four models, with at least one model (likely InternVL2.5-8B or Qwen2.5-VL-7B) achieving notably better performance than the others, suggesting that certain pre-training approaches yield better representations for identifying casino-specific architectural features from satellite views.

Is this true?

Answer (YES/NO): NO